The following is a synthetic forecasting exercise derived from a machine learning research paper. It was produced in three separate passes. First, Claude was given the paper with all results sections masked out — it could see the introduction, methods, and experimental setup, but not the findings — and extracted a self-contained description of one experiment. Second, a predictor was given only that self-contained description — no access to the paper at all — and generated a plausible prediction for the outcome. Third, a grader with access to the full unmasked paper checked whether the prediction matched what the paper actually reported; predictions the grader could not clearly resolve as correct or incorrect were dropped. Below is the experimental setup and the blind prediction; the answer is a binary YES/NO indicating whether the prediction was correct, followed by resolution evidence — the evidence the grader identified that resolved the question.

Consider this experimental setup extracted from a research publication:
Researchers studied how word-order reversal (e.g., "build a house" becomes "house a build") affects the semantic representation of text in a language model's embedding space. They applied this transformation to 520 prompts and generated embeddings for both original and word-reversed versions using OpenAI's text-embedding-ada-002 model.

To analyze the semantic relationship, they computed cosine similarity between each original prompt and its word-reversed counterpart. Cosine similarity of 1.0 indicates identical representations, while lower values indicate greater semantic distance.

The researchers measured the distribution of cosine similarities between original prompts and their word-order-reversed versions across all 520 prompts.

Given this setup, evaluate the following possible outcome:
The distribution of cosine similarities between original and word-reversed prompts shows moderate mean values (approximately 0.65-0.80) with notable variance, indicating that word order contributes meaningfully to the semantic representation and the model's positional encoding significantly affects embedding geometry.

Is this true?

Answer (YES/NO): NO